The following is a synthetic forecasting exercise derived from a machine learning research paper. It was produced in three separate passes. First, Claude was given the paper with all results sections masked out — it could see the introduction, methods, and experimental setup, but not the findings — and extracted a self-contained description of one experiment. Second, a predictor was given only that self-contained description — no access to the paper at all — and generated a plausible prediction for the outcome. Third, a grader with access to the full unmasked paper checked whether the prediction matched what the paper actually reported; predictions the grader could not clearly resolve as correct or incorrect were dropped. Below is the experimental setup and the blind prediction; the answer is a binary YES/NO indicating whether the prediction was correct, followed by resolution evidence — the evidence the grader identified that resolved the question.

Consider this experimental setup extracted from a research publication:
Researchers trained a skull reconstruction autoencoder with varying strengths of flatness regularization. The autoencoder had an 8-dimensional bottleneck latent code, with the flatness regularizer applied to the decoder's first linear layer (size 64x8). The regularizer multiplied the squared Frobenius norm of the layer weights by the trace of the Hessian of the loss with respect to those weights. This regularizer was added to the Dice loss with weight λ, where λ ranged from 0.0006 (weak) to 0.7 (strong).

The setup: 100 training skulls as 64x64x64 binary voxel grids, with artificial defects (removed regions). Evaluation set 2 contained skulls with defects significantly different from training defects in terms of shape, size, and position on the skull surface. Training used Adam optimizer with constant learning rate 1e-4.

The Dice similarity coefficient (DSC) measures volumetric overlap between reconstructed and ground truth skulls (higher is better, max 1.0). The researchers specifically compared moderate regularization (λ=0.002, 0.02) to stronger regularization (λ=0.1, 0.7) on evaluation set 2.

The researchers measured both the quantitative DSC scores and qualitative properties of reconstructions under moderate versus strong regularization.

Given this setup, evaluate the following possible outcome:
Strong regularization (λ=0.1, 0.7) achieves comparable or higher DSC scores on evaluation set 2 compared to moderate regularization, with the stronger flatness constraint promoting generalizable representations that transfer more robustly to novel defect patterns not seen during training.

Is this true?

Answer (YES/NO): NO